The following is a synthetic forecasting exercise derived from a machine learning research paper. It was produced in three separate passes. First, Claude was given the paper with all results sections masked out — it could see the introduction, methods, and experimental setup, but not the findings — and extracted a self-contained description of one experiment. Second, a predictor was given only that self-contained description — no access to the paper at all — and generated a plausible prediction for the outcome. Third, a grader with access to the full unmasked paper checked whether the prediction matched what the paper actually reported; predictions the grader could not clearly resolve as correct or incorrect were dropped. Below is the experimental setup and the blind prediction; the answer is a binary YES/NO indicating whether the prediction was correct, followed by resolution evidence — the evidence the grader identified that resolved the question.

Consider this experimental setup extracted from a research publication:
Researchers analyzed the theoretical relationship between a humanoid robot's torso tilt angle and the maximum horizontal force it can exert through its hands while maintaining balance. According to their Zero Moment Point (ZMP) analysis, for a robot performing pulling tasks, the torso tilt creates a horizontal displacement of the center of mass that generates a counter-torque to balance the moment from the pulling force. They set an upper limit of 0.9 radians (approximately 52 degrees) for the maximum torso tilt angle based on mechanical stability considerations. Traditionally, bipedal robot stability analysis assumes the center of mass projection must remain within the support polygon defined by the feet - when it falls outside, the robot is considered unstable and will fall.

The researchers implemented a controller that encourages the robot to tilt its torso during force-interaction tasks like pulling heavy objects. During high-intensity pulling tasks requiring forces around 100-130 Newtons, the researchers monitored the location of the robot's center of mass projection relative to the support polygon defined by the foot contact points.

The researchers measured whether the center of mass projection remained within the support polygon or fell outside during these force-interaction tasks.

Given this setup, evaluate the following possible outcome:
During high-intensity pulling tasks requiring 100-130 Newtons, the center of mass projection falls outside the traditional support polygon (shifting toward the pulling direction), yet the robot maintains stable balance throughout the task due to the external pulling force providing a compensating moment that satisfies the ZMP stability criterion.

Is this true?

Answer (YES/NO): YES